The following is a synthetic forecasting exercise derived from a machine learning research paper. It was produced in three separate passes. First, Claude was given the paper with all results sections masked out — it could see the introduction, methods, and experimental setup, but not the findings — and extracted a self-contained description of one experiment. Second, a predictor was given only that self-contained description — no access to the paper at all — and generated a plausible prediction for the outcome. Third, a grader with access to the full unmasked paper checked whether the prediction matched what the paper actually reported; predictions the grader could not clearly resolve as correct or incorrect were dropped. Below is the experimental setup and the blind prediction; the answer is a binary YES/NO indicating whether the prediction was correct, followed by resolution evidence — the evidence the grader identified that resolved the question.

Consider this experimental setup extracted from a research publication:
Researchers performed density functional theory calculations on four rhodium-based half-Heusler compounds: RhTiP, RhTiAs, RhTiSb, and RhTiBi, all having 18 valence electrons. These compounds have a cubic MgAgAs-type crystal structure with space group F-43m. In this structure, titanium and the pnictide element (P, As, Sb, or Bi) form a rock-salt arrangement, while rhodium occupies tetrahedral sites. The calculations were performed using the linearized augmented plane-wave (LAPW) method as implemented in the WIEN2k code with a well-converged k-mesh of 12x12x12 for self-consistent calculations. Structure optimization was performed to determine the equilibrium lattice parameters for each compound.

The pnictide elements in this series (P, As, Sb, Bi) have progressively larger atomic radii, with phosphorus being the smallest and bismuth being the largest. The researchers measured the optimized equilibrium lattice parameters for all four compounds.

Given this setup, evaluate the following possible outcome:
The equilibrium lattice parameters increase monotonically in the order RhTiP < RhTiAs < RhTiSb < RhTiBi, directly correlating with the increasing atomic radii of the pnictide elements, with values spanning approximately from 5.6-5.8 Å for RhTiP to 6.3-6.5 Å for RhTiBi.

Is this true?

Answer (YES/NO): NO